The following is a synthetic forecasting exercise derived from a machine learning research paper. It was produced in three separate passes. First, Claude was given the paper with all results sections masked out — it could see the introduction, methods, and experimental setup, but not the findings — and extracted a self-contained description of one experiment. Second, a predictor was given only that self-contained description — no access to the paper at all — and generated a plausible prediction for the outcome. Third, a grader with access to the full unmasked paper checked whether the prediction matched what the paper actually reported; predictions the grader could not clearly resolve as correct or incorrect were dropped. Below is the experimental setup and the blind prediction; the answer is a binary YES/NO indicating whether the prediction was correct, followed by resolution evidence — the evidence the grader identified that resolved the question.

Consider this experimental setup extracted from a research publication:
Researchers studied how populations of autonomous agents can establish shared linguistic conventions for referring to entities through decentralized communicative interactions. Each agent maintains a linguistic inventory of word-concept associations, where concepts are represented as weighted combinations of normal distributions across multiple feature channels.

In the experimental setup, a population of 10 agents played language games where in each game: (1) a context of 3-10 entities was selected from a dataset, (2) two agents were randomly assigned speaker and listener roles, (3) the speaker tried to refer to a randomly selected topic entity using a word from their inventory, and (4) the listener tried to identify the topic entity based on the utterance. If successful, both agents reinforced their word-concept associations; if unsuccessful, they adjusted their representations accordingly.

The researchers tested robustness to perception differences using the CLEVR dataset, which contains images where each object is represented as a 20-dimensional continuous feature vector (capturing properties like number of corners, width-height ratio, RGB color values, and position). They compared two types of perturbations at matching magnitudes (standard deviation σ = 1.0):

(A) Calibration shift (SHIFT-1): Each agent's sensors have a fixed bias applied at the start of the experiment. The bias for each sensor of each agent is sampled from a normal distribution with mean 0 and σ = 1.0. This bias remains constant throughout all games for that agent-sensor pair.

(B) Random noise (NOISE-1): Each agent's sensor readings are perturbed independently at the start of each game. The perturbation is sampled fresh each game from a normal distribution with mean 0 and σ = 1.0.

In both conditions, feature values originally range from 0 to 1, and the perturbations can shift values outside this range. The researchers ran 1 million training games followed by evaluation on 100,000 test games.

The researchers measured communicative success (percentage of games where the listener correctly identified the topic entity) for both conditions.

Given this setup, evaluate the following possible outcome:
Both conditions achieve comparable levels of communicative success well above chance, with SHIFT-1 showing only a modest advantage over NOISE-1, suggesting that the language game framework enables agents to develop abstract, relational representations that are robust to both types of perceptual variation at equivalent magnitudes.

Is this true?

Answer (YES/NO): NO